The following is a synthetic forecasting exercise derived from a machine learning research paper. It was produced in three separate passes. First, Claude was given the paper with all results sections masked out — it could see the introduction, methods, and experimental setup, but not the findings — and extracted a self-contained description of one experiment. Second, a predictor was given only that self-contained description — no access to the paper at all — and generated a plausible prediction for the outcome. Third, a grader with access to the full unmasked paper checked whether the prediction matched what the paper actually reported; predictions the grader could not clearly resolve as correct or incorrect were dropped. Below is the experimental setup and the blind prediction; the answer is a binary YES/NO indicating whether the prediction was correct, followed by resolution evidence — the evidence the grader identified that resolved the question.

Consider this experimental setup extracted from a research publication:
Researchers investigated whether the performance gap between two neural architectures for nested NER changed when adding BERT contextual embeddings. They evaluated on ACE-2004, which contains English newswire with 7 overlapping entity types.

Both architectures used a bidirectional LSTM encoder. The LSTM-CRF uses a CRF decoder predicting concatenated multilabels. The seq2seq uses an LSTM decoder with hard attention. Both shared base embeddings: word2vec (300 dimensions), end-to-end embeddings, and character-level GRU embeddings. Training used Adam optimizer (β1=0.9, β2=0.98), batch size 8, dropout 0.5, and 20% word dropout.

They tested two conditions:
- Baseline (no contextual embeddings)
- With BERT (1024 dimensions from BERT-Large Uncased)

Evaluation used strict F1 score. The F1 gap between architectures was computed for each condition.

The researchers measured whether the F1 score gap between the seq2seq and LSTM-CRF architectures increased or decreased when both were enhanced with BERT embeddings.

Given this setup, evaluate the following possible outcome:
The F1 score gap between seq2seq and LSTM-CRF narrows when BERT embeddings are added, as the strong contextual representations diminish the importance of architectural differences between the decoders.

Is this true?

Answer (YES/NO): YES